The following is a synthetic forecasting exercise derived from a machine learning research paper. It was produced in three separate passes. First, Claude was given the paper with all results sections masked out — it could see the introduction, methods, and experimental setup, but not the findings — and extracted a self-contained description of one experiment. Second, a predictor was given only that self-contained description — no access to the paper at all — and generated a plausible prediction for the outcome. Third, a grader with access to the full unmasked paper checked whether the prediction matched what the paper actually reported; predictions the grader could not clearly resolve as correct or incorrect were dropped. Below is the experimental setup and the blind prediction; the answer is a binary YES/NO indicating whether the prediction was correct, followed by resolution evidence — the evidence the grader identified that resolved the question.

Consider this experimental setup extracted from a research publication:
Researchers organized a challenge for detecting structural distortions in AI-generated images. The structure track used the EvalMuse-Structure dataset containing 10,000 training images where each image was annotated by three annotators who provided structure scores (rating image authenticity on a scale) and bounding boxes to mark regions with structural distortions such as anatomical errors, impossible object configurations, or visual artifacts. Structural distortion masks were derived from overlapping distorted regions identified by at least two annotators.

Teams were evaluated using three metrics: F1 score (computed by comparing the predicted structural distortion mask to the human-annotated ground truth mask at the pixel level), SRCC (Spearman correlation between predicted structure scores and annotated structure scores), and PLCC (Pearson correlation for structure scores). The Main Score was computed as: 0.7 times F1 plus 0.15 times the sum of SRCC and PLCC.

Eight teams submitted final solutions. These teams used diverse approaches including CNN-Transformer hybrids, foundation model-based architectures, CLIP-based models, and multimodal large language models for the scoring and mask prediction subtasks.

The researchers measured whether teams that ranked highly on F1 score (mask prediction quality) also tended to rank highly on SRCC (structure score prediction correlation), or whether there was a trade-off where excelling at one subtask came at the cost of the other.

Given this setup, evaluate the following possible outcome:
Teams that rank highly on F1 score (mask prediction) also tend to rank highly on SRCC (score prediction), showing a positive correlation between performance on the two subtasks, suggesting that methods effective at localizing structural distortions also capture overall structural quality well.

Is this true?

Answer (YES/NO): NO